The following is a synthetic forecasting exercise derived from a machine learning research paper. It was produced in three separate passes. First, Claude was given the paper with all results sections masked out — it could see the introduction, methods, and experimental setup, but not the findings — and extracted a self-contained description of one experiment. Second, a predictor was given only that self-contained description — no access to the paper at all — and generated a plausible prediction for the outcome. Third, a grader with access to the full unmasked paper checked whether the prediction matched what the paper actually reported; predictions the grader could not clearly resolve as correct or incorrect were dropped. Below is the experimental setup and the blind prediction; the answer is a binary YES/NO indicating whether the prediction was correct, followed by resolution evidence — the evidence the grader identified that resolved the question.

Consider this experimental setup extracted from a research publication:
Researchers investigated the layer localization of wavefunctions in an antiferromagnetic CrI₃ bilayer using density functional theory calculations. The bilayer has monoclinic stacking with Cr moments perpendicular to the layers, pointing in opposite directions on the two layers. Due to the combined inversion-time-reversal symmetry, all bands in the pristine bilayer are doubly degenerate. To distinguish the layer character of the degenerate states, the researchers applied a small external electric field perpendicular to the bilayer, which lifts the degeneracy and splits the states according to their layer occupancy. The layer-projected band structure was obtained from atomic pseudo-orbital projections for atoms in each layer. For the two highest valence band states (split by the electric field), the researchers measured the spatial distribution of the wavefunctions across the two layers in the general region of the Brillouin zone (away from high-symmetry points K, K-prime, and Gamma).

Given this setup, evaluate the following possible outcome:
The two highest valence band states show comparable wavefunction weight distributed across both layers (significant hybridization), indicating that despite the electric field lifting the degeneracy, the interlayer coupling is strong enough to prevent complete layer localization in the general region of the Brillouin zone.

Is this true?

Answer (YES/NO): NO